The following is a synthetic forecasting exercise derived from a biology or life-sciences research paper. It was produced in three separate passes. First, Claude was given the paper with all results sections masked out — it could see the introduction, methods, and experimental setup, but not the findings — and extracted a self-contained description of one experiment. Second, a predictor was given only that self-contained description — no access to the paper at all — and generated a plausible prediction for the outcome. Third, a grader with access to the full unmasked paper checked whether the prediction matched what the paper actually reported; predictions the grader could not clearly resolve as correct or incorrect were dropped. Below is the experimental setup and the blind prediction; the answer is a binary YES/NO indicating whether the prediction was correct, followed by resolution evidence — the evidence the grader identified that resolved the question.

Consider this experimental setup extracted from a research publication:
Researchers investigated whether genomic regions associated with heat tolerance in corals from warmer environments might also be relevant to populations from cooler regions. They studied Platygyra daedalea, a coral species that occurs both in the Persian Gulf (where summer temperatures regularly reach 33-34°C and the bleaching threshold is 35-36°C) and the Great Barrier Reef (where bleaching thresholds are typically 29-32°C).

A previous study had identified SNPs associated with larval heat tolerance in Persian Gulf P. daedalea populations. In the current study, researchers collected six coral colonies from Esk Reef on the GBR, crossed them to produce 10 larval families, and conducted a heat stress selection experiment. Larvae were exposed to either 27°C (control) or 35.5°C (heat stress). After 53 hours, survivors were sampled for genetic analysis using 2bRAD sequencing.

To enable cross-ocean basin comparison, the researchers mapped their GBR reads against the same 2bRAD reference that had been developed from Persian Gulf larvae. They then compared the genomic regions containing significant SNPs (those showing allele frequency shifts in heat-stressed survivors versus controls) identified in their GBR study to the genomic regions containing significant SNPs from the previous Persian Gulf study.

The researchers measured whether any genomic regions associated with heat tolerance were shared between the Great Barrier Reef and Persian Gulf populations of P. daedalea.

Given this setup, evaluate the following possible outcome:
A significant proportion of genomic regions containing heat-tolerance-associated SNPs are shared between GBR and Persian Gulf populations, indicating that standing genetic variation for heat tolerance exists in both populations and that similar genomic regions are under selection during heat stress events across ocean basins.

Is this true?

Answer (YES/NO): NO